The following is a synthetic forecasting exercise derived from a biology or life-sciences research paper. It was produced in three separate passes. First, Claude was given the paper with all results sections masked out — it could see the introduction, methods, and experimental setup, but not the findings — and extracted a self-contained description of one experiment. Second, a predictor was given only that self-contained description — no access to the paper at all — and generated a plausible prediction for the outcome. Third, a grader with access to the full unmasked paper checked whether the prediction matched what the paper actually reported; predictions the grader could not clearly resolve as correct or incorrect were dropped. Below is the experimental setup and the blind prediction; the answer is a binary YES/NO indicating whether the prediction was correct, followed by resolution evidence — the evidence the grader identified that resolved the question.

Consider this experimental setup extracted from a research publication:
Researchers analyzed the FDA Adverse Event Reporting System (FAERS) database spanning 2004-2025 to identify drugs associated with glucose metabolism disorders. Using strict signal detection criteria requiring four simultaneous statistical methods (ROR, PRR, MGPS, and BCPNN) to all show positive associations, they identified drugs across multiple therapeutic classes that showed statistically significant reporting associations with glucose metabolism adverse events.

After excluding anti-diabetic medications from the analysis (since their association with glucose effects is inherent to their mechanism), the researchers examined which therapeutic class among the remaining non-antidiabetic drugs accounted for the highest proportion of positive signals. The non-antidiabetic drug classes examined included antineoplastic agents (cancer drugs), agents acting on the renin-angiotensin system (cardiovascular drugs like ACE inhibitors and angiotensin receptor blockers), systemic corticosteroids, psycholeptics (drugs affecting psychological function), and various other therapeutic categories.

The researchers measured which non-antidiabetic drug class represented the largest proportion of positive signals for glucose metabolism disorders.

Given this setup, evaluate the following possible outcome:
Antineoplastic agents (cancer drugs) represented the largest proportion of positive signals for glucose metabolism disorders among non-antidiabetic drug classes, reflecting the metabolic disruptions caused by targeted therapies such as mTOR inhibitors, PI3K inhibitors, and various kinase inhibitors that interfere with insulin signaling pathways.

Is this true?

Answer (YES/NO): YES